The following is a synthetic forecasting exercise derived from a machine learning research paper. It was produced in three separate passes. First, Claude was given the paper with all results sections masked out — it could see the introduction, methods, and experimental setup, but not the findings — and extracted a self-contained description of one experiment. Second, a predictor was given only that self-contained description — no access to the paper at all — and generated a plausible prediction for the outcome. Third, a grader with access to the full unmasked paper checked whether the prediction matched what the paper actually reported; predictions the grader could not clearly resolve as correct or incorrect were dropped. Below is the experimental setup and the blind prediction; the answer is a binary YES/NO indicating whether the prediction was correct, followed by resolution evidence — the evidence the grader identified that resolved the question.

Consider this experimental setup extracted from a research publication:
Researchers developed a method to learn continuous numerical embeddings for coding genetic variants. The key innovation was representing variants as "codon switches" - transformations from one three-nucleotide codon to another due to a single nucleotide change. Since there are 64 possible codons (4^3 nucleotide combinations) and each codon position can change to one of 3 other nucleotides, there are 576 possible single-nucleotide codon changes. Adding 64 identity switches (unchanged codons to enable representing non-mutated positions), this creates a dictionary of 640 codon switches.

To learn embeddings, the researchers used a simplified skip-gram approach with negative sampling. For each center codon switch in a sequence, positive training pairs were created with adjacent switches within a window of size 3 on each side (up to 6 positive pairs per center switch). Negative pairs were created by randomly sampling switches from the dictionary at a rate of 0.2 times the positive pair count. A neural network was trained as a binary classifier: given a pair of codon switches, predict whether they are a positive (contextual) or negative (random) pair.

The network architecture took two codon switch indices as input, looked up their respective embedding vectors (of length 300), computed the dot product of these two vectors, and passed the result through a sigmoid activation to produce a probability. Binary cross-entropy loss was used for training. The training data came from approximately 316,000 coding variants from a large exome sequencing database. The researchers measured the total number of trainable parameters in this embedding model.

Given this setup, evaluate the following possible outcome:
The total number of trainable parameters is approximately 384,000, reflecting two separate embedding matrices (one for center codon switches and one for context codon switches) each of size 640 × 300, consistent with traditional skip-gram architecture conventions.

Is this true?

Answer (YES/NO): NO